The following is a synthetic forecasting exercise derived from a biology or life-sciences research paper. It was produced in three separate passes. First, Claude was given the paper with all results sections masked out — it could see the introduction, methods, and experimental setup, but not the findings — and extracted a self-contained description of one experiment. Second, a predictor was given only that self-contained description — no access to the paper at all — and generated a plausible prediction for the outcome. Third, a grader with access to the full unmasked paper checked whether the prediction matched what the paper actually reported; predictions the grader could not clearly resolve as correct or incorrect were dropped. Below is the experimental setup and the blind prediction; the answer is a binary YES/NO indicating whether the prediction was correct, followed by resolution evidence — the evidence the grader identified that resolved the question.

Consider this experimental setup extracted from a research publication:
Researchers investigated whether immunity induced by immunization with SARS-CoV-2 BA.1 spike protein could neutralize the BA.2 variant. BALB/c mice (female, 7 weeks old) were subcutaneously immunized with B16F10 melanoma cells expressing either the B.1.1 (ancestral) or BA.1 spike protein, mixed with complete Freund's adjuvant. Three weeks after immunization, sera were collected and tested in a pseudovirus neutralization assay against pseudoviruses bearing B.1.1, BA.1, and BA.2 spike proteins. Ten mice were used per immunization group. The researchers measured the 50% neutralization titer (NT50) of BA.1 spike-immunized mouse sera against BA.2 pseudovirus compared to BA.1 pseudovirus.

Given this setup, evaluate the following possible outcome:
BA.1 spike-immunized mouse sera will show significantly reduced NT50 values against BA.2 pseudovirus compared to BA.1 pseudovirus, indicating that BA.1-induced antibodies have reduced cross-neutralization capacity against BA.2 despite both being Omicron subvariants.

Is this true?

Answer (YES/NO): YES